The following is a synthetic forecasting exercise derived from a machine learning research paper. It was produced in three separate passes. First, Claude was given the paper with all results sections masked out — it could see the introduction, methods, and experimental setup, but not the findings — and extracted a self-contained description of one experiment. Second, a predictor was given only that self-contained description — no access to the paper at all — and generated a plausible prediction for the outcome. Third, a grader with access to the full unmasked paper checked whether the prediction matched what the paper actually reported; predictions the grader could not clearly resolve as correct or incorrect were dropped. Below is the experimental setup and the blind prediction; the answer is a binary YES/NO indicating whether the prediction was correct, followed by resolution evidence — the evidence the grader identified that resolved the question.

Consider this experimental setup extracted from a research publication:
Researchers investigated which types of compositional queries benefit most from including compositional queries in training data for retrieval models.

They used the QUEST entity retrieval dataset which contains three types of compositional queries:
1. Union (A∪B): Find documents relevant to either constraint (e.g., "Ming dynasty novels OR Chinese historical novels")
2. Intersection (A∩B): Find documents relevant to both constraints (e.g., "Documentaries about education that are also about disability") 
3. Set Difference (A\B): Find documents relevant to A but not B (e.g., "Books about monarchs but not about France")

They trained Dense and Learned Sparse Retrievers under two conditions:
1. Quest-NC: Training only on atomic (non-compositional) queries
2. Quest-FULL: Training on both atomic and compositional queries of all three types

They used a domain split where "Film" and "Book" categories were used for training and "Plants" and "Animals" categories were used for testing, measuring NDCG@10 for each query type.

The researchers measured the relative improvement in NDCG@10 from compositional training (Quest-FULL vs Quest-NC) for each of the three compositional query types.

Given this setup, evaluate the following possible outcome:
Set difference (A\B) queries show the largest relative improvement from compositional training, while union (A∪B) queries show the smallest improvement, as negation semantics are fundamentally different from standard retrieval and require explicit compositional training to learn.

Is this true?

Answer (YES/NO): NO